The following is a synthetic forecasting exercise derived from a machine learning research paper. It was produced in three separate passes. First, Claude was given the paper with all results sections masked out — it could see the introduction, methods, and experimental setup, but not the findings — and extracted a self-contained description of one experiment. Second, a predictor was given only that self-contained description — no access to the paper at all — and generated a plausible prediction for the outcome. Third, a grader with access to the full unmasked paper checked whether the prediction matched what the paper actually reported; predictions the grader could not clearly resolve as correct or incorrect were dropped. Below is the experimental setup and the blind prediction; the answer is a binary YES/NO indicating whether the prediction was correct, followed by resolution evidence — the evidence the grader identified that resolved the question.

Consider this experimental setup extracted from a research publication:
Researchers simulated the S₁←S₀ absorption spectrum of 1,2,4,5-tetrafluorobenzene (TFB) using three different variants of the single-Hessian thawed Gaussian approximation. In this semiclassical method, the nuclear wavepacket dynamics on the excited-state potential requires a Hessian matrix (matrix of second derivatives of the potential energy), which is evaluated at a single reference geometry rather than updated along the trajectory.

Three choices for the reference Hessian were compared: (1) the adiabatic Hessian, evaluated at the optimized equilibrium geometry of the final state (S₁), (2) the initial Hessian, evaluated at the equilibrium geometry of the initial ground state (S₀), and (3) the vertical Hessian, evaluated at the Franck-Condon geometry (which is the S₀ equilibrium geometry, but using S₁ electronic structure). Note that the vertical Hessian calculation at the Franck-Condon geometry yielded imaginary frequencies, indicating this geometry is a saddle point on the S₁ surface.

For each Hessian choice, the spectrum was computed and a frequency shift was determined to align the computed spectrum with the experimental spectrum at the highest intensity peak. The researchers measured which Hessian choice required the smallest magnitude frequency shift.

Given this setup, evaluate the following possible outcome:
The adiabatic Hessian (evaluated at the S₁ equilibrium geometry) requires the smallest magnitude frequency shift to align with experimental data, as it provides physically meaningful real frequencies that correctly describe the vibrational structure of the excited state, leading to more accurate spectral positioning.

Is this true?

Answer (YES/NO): YES